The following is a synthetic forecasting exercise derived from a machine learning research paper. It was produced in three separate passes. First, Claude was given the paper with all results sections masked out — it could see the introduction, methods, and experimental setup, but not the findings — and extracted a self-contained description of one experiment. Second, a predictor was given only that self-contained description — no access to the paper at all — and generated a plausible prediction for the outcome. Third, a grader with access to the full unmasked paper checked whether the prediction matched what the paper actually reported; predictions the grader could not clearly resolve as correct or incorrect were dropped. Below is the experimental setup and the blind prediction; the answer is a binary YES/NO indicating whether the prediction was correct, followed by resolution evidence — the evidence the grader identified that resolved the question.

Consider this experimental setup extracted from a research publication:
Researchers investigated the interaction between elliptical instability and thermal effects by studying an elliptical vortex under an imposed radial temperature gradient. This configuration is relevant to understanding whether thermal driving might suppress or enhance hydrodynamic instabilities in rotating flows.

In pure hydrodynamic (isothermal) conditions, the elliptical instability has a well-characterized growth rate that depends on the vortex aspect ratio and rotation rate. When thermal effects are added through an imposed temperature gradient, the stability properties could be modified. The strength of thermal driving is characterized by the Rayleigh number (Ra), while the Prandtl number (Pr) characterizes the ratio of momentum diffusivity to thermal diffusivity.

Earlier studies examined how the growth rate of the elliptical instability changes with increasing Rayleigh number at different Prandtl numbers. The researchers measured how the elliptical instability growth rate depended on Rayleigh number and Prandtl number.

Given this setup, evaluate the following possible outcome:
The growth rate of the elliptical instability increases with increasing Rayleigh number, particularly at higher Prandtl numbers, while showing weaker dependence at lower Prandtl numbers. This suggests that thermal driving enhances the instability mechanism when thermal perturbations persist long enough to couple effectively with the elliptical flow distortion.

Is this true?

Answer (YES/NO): NO